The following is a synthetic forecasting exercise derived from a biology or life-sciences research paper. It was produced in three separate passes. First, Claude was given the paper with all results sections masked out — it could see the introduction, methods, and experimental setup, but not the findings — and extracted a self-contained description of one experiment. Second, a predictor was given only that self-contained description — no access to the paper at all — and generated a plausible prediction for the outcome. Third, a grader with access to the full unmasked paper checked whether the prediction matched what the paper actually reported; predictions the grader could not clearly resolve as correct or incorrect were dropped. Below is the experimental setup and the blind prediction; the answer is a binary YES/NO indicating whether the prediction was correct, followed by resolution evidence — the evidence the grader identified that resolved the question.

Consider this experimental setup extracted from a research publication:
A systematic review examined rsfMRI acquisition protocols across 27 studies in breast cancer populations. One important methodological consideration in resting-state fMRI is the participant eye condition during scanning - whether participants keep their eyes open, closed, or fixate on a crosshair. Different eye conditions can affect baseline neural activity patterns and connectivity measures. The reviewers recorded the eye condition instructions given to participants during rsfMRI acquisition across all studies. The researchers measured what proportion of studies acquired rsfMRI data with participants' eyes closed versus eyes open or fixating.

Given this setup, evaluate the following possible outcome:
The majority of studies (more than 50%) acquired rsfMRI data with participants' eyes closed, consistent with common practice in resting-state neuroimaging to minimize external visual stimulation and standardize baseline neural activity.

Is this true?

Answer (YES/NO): YES